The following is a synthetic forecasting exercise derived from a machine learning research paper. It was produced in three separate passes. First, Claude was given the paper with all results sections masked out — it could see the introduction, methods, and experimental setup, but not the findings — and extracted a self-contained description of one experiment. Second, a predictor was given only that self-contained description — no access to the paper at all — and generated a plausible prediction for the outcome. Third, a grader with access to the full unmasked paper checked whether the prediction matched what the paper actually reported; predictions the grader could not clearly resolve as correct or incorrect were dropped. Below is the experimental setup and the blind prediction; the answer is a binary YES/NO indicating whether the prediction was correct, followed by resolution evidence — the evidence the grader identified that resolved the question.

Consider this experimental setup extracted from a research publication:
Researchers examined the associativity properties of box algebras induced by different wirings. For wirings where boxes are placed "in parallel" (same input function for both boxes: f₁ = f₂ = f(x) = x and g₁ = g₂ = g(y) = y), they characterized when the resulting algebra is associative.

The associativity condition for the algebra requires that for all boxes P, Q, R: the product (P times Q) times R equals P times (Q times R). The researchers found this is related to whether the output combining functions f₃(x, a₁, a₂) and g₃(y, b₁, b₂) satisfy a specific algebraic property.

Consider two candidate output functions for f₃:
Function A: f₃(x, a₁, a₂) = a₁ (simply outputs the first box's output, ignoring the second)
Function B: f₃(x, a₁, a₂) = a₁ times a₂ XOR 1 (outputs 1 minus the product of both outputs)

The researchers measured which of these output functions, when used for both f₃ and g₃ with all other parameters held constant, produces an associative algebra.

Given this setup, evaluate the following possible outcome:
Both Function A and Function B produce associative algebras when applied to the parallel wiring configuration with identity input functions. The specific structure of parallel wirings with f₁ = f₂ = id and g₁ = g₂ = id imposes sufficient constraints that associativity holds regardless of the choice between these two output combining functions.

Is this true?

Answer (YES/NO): NO